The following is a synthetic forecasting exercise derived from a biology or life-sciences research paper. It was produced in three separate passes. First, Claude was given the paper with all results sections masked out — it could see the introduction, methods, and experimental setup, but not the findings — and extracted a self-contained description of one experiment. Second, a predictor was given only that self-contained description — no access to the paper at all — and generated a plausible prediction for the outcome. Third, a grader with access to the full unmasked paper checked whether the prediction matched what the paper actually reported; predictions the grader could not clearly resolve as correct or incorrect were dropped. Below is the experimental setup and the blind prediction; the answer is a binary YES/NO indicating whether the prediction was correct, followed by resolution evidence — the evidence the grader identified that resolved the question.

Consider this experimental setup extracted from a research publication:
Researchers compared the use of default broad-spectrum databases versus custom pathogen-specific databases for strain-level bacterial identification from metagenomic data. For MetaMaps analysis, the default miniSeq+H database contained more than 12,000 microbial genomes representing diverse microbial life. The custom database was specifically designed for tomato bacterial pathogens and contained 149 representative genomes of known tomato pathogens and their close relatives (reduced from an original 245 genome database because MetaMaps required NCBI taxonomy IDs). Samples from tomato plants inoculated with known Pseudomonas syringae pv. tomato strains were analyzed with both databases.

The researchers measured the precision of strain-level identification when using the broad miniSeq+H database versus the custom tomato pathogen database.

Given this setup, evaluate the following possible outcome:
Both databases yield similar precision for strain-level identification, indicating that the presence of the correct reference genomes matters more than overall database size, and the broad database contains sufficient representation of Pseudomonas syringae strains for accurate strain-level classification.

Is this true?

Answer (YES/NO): NO